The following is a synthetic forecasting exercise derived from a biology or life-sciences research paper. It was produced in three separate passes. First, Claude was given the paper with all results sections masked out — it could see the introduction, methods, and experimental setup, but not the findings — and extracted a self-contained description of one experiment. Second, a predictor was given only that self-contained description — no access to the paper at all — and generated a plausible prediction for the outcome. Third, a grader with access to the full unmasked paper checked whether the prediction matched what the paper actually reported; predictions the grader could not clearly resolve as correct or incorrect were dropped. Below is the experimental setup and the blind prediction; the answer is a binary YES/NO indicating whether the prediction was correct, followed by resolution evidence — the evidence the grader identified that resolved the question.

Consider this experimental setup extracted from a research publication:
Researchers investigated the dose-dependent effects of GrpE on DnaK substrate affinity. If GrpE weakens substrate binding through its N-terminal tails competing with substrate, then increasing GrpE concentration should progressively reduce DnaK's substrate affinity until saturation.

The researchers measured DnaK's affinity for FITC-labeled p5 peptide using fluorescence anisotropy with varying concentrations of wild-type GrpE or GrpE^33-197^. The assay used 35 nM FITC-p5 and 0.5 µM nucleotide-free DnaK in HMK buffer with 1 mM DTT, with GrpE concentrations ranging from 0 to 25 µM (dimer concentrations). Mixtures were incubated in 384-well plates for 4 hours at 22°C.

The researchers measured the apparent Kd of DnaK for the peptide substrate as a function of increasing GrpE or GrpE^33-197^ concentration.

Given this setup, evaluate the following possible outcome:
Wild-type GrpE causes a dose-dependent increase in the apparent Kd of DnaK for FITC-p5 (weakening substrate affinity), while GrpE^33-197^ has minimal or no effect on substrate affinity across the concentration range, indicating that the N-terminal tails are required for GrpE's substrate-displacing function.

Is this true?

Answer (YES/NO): YES